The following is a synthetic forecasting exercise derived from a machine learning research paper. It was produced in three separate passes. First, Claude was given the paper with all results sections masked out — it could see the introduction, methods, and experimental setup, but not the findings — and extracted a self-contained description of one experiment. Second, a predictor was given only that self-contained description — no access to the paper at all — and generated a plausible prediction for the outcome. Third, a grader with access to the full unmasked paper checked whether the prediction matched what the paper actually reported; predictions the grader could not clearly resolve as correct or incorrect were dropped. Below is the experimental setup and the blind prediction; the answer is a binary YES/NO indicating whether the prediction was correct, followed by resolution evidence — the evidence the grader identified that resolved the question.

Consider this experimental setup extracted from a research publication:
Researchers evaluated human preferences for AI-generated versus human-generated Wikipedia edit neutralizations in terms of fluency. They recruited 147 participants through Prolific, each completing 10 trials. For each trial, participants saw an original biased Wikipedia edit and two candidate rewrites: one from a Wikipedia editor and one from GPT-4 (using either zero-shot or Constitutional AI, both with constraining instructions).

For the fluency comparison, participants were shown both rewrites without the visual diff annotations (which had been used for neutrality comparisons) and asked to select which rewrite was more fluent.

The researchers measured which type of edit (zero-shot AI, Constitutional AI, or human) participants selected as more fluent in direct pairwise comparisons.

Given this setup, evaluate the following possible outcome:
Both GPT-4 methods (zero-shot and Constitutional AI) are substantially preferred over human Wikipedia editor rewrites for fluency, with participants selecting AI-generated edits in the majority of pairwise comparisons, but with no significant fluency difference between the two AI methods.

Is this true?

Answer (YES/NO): NO